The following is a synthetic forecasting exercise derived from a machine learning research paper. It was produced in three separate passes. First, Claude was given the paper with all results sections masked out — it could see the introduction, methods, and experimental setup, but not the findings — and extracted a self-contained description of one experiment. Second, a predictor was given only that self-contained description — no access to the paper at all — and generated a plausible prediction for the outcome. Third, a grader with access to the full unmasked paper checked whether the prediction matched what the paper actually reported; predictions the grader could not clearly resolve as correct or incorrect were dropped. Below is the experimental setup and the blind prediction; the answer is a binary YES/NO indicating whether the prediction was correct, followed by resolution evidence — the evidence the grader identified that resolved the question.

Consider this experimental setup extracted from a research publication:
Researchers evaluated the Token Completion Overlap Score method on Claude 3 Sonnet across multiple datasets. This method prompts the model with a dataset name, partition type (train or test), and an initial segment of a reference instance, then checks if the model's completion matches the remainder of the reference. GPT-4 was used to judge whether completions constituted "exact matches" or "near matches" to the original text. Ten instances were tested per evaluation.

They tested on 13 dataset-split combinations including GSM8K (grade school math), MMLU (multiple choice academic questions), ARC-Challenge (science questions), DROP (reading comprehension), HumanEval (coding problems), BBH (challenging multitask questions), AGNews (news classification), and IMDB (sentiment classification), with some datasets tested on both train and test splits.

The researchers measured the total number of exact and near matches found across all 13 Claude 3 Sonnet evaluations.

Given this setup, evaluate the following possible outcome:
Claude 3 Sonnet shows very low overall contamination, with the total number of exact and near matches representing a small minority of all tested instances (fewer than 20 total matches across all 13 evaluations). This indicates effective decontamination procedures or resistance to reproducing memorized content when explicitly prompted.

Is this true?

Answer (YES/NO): YES